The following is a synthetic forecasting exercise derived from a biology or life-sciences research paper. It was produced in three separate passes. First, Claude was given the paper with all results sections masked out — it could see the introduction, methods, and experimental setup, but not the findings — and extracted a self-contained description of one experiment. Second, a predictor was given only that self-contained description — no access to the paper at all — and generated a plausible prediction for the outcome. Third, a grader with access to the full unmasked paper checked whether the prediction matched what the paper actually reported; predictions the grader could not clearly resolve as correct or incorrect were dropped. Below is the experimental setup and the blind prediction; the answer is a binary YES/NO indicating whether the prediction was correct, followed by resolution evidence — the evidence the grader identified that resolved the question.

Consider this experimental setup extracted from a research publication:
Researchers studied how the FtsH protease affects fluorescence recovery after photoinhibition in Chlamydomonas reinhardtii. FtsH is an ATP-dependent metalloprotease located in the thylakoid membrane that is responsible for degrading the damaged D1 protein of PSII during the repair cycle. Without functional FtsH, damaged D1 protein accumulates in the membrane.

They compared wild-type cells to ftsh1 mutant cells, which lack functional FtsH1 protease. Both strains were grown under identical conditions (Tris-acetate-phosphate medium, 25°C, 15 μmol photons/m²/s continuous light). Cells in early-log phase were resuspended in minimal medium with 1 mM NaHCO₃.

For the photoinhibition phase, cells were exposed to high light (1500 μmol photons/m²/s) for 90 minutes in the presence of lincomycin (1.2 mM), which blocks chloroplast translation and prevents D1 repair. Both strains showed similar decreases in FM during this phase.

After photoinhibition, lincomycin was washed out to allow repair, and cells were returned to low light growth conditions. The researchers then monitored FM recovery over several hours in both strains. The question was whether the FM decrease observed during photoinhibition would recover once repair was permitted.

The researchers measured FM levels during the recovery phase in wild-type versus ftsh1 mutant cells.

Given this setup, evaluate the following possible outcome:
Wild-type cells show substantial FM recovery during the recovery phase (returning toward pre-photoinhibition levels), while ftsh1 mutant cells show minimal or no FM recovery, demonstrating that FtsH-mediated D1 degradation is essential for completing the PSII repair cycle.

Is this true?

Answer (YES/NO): NO